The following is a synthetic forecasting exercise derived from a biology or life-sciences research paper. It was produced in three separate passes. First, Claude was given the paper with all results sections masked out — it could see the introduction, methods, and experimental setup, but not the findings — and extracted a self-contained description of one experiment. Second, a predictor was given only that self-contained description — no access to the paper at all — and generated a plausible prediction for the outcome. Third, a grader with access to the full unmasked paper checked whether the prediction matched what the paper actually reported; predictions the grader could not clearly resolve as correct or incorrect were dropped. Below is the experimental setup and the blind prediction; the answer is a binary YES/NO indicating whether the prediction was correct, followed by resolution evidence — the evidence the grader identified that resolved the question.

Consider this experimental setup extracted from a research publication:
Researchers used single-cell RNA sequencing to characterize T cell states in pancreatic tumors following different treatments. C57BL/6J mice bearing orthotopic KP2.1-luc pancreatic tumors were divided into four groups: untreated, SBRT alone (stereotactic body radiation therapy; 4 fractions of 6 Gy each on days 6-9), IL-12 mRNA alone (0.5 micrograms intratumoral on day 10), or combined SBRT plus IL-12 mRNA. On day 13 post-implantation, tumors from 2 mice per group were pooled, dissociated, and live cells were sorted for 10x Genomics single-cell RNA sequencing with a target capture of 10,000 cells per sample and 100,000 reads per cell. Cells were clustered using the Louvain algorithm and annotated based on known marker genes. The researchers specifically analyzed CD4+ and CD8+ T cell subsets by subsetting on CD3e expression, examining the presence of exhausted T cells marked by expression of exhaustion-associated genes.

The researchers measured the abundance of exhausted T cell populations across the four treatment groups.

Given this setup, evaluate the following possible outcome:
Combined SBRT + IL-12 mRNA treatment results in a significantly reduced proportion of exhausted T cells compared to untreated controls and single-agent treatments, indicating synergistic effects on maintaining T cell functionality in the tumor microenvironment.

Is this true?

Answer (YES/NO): YES